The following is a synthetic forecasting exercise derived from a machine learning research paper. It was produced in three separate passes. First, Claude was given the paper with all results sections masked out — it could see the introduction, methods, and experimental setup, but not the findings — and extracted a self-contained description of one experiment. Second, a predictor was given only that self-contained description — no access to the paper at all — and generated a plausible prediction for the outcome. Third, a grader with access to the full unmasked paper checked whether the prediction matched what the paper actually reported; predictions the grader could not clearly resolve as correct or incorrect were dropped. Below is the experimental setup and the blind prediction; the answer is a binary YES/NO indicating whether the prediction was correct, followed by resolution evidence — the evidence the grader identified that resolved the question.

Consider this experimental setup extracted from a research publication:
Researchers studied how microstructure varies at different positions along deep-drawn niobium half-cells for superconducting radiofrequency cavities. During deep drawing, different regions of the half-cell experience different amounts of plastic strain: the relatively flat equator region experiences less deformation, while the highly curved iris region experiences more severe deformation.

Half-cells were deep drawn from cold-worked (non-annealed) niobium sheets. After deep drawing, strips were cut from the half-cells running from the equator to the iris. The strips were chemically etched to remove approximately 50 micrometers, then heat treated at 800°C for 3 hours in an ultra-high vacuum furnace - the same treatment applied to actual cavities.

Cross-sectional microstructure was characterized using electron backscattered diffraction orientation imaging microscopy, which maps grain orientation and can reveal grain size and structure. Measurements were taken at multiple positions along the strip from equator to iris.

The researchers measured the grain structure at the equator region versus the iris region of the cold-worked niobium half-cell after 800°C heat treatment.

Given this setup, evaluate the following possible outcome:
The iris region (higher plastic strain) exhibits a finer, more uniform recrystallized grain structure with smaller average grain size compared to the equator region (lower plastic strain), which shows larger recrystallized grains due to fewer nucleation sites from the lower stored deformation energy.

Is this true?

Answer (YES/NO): NO